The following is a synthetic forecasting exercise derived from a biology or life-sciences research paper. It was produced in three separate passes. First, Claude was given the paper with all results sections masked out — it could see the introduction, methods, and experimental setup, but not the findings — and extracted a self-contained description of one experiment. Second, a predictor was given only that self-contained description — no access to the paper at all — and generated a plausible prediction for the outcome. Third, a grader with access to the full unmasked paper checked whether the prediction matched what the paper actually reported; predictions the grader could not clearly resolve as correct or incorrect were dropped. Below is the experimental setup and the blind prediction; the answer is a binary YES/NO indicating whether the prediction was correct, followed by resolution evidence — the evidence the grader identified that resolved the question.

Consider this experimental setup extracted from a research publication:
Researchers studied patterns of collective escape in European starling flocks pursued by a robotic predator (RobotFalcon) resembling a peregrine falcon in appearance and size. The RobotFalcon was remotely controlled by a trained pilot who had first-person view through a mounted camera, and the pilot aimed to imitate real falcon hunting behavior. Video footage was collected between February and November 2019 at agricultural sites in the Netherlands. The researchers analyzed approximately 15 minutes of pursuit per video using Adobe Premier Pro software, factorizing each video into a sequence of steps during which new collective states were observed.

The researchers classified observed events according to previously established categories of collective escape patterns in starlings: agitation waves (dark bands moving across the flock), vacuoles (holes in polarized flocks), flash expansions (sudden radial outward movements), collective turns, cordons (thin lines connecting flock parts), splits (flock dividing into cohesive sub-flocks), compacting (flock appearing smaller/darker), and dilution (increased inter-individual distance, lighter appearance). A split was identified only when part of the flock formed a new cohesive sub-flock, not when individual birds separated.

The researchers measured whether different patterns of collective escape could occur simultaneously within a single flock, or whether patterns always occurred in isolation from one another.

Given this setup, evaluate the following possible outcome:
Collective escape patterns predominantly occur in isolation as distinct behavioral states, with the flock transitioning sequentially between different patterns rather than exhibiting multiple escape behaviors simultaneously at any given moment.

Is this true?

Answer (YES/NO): NO